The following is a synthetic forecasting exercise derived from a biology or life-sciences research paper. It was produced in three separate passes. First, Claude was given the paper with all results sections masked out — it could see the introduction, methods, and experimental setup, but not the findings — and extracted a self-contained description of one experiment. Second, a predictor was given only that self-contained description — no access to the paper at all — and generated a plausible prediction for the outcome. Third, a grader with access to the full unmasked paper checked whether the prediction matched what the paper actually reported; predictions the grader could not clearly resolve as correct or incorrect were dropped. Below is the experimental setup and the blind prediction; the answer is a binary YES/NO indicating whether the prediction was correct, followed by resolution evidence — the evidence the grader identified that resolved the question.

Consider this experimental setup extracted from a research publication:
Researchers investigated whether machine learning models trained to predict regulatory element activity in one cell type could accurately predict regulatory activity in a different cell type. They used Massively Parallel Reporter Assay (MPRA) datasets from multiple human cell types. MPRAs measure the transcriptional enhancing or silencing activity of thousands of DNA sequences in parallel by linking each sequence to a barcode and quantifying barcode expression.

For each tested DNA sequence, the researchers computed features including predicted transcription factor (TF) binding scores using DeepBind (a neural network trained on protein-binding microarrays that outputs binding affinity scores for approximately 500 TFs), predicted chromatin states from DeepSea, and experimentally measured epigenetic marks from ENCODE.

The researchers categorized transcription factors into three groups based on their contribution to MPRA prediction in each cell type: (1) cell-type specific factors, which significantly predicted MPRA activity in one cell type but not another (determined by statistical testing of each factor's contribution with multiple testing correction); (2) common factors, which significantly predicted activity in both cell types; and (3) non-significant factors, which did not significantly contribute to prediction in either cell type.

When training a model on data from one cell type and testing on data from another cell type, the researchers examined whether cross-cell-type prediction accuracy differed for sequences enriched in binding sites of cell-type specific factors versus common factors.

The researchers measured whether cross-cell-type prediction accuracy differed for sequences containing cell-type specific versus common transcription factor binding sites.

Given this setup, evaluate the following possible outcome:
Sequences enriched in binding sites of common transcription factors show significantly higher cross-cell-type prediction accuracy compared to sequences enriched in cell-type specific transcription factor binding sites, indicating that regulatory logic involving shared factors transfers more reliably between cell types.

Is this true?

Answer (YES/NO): YES